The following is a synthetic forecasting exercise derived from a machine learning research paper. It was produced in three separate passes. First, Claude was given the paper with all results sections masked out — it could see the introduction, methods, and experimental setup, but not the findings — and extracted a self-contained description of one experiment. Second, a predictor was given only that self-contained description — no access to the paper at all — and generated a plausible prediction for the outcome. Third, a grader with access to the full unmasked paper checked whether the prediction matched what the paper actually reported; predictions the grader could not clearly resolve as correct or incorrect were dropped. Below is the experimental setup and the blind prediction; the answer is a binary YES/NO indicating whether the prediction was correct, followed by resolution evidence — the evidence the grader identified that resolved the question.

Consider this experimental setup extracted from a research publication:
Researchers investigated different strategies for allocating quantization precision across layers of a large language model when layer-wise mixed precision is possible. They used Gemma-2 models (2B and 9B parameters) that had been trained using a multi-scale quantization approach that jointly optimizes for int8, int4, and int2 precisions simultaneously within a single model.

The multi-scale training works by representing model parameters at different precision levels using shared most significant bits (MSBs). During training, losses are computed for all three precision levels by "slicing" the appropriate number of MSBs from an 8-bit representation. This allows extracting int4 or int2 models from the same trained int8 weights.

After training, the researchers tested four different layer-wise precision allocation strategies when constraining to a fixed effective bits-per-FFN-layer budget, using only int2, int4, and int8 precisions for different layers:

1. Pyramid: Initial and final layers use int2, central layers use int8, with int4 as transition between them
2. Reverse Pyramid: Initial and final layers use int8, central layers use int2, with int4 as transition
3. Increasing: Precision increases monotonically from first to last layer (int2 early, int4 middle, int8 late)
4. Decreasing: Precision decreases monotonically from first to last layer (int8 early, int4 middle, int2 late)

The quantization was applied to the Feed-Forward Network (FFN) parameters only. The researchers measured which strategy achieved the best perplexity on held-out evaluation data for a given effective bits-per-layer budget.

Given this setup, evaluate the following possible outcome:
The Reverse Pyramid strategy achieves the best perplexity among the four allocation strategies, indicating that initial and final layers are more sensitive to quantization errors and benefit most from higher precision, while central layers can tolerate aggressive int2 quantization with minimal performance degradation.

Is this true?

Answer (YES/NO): NO